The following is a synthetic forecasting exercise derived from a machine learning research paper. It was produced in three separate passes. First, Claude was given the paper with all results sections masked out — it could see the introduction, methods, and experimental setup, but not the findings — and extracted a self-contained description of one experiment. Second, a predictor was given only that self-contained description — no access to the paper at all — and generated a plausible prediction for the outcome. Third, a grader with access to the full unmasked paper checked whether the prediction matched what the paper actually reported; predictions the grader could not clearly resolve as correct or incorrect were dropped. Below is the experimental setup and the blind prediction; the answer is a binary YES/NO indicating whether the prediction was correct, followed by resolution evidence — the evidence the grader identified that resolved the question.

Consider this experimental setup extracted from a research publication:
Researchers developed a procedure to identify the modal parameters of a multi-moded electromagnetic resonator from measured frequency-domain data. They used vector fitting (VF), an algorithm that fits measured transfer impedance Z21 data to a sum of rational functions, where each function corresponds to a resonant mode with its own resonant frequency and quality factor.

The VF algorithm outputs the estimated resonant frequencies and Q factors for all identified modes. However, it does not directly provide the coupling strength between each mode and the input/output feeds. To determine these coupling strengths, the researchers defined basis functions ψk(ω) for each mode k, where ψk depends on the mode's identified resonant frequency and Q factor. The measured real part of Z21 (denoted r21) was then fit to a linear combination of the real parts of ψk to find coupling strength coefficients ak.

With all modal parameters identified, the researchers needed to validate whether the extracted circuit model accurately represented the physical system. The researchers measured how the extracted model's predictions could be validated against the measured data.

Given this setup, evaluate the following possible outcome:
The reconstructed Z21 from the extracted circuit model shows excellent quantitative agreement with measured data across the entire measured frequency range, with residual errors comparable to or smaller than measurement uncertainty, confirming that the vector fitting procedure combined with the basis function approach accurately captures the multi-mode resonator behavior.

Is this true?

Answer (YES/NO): YES